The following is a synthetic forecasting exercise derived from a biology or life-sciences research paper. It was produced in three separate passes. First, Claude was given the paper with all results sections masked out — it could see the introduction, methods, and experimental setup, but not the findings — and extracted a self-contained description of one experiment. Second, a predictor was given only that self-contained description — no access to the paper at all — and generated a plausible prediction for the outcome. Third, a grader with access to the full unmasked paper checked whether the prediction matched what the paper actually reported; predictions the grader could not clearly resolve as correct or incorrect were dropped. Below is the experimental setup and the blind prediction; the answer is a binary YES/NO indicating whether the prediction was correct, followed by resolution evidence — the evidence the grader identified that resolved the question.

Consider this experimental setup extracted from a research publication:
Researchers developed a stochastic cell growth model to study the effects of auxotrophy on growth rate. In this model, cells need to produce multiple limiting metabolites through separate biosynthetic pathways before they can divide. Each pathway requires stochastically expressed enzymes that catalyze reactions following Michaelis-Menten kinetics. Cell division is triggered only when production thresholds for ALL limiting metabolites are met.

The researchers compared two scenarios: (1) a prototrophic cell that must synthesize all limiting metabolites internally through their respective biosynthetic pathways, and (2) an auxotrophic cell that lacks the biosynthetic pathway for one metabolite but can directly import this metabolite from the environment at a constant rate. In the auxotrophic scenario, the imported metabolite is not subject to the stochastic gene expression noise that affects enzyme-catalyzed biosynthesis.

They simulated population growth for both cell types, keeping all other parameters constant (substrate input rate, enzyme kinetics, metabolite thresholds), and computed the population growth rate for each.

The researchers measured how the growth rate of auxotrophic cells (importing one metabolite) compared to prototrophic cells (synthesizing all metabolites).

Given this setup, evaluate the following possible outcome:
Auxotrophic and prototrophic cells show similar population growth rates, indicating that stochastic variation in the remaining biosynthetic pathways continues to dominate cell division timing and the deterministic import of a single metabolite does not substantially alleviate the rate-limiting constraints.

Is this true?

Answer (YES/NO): NO